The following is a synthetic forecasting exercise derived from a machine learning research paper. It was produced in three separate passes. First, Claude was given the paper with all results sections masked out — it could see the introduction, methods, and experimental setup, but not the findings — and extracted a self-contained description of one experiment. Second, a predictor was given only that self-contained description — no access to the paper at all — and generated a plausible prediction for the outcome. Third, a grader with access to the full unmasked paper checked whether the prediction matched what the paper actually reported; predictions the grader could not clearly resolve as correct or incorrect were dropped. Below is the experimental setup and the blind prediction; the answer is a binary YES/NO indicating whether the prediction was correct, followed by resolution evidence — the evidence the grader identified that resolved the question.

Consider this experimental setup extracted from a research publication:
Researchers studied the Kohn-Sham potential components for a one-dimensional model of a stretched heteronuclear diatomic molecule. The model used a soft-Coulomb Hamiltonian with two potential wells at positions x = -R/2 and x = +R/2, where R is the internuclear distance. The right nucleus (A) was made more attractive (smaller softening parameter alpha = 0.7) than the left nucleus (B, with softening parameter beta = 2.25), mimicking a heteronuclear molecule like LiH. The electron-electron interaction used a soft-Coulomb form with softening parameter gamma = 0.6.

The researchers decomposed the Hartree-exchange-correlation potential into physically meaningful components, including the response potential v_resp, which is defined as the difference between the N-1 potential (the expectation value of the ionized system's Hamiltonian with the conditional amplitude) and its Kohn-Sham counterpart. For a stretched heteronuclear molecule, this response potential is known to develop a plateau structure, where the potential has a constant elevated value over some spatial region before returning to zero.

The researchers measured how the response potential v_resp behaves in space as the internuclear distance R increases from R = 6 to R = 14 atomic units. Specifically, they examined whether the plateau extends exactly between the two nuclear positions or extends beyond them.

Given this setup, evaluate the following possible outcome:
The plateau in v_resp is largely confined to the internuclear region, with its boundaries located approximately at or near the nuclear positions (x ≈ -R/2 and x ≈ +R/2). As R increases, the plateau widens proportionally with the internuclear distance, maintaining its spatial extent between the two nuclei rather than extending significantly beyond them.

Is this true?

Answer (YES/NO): NO